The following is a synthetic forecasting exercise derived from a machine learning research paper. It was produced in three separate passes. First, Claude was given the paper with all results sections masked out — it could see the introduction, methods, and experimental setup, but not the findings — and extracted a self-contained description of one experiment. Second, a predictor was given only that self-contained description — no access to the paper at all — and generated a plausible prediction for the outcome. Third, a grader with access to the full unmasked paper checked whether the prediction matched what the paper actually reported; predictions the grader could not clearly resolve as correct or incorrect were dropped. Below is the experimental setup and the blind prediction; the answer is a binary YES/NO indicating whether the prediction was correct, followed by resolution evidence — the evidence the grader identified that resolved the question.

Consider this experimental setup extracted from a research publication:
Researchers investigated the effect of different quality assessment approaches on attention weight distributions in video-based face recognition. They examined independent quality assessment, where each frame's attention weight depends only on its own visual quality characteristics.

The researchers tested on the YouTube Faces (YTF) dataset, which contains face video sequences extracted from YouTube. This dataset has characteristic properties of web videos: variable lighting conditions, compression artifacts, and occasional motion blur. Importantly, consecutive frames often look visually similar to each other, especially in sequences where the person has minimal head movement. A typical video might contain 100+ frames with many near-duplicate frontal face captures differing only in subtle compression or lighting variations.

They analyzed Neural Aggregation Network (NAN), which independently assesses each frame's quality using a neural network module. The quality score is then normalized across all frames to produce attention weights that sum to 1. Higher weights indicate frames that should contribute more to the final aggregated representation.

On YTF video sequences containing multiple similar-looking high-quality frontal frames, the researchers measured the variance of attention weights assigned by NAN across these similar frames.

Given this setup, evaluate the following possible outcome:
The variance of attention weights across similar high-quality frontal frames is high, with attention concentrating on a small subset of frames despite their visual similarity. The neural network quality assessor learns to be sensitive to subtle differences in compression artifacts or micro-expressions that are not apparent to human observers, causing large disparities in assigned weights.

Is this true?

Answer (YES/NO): NO